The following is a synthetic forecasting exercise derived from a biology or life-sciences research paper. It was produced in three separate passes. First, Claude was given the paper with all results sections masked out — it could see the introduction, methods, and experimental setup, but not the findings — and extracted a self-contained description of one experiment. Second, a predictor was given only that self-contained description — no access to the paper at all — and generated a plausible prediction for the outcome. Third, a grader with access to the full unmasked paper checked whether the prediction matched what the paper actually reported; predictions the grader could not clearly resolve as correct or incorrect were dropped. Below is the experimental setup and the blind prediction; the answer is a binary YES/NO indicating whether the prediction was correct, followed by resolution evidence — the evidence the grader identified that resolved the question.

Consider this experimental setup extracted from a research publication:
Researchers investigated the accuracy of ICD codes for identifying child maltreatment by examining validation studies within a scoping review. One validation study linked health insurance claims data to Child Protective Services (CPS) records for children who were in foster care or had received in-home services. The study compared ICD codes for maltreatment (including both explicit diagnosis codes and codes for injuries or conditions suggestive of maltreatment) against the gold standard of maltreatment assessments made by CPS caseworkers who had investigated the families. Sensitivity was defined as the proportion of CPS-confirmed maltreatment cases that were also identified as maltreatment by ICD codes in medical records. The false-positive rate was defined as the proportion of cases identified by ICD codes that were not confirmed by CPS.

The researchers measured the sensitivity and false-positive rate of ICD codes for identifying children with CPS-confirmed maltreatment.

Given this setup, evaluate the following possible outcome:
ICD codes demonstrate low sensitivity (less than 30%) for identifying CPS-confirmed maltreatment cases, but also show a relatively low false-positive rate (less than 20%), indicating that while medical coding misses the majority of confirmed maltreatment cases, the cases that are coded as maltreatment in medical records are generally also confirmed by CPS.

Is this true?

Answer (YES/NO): YES